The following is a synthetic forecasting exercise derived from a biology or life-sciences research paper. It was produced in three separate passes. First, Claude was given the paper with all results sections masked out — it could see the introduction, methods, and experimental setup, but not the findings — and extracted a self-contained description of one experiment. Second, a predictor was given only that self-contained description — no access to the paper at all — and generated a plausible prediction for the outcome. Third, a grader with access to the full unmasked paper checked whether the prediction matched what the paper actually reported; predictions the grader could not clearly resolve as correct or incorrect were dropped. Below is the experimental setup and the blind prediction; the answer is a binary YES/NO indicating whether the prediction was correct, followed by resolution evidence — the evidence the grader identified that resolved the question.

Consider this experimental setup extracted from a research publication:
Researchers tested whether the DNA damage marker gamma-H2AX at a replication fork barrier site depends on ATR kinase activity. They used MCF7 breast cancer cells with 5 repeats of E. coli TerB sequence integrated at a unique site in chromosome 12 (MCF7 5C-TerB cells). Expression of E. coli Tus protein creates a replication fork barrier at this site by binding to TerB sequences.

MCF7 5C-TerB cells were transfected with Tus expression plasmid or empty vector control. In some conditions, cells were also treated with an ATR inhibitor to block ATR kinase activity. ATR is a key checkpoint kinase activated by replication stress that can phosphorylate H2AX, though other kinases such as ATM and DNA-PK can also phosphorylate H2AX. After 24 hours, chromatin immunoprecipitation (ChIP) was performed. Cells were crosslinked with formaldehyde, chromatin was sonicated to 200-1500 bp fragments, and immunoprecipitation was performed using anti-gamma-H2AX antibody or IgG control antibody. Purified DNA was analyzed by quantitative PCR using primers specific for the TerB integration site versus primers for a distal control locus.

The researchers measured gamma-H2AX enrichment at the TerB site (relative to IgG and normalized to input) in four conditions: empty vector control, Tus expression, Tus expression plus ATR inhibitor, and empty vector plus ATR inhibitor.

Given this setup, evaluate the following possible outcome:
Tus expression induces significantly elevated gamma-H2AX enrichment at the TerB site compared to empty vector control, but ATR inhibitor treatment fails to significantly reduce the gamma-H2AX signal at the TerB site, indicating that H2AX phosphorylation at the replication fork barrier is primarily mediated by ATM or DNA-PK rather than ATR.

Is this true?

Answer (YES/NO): NO